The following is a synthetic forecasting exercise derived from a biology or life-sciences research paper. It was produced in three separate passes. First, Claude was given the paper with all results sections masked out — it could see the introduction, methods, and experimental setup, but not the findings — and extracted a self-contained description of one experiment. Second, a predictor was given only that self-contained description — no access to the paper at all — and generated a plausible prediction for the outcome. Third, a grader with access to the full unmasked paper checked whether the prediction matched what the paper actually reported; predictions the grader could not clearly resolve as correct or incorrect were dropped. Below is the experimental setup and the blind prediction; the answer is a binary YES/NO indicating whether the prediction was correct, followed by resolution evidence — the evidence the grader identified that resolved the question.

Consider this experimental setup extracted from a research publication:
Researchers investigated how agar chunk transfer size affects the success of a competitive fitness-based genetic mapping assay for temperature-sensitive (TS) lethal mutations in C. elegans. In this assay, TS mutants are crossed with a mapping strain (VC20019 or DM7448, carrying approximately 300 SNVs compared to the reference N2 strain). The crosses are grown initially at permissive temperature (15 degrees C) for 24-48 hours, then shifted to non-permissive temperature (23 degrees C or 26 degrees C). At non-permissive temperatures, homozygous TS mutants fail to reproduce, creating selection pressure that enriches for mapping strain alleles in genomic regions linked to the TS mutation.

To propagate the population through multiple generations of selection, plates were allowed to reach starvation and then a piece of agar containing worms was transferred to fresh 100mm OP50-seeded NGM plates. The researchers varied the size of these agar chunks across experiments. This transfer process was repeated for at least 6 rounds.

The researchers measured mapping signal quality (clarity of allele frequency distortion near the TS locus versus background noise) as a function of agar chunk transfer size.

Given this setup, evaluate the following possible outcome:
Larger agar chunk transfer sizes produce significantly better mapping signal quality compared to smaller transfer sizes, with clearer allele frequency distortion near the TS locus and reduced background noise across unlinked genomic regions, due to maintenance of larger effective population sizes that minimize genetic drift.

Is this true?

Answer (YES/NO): YES